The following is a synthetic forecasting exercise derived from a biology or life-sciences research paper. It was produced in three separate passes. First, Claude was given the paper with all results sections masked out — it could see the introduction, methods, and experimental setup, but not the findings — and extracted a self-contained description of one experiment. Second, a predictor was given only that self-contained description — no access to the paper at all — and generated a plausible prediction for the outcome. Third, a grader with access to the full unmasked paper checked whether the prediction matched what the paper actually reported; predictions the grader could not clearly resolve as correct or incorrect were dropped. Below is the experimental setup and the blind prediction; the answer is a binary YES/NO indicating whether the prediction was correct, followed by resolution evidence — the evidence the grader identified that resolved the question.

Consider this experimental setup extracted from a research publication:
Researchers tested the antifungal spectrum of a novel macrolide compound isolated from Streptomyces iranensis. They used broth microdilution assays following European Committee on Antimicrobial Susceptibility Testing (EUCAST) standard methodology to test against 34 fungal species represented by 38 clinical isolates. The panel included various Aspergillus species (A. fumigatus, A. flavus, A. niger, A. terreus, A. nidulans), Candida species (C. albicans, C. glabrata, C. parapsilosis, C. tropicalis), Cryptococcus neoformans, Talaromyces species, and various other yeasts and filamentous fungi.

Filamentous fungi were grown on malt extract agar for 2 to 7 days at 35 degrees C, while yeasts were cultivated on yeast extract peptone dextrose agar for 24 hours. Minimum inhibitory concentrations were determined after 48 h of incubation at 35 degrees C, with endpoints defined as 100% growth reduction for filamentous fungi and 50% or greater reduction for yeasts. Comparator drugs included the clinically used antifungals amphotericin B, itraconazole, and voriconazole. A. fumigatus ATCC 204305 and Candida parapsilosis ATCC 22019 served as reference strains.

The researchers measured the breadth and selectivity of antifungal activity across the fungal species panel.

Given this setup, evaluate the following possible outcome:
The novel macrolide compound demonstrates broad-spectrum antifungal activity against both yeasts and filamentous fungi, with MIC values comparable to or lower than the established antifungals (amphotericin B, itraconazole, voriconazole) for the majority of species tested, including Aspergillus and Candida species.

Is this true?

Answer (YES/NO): NO